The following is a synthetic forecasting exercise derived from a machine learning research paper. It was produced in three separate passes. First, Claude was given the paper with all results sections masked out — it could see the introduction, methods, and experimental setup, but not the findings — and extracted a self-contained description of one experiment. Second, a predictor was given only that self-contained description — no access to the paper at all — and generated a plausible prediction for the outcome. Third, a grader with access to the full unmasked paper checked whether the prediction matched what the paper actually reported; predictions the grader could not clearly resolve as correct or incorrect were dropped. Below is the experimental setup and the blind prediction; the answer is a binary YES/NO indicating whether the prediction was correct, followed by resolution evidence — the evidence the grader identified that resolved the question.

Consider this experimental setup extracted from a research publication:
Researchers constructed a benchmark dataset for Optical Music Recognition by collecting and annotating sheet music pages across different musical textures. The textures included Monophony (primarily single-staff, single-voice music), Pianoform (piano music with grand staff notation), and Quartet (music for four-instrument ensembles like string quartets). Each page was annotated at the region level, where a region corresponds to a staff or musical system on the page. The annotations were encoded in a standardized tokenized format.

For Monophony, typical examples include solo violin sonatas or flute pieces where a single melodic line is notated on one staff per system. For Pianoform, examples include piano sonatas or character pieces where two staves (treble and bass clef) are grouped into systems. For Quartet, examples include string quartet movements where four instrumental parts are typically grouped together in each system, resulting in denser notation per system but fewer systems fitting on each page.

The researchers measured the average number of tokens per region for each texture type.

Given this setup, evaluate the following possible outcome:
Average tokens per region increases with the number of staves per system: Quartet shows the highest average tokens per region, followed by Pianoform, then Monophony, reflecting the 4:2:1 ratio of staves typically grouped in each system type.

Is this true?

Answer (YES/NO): NO